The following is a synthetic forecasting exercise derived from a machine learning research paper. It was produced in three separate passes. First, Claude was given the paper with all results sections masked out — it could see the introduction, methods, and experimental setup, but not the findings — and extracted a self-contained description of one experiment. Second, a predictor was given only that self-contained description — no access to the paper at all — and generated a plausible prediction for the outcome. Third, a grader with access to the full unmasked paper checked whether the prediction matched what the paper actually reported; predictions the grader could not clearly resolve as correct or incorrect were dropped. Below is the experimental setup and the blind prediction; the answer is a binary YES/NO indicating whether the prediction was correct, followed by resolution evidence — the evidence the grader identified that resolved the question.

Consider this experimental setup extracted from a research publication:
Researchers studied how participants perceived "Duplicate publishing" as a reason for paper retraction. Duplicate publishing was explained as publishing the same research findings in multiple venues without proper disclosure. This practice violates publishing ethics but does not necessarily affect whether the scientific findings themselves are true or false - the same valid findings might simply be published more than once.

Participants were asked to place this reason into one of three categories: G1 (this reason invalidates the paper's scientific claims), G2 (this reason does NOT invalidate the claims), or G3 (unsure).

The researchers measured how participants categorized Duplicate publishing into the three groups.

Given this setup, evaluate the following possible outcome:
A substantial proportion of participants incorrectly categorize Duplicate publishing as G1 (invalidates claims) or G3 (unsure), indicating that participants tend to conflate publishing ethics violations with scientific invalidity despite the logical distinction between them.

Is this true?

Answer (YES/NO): NO